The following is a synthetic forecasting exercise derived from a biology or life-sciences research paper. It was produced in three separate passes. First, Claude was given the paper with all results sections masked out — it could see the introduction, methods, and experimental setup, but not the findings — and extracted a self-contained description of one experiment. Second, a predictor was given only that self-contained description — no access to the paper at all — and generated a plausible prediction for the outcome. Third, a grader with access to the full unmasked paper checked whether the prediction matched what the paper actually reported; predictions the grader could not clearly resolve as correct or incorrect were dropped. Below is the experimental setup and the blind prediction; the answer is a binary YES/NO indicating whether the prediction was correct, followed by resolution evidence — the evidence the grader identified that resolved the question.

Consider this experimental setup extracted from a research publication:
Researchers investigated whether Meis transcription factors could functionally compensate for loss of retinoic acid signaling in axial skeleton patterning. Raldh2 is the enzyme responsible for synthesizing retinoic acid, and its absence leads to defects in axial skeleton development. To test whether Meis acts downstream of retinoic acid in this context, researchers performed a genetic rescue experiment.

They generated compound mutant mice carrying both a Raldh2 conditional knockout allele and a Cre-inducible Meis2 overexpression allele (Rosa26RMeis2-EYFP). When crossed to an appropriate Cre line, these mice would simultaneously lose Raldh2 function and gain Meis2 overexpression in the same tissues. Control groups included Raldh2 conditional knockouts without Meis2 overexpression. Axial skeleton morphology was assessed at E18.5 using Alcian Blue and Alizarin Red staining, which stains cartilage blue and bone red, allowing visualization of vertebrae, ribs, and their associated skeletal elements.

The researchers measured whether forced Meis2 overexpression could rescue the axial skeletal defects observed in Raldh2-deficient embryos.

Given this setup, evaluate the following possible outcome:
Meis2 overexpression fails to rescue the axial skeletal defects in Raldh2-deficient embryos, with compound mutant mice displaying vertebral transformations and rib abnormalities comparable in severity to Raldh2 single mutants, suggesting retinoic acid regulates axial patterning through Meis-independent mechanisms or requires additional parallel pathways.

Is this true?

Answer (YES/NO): NO